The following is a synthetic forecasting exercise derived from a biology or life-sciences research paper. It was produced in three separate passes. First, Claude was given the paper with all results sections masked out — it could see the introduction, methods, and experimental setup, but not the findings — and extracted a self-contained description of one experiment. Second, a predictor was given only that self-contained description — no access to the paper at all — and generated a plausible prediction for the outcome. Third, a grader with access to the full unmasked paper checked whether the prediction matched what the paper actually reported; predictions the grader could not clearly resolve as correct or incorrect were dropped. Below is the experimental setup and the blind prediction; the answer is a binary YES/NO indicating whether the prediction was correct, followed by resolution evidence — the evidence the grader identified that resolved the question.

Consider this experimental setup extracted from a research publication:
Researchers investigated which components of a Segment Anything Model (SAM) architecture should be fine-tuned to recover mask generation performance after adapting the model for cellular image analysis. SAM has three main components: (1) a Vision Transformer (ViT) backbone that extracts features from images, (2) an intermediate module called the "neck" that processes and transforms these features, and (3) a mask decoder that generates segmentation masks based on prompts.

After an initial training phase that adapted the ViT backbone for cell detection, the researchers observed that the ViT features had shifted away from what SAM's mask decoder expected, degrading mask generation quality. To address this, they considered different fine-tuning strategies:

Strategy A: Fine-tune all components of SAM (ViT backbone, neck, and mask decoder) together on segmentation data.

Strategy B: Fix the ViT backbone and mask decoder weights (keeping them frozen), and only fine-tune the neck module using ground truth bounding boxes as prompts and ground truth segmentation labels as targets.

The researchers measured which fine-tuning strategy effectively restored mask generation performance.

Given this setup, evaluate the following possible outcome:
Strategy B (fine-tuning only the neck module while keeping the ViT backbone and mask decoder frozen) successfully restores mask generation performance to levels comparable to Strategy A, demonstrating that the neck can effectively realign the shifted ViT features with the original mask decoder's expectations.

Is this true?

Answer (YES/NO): YES